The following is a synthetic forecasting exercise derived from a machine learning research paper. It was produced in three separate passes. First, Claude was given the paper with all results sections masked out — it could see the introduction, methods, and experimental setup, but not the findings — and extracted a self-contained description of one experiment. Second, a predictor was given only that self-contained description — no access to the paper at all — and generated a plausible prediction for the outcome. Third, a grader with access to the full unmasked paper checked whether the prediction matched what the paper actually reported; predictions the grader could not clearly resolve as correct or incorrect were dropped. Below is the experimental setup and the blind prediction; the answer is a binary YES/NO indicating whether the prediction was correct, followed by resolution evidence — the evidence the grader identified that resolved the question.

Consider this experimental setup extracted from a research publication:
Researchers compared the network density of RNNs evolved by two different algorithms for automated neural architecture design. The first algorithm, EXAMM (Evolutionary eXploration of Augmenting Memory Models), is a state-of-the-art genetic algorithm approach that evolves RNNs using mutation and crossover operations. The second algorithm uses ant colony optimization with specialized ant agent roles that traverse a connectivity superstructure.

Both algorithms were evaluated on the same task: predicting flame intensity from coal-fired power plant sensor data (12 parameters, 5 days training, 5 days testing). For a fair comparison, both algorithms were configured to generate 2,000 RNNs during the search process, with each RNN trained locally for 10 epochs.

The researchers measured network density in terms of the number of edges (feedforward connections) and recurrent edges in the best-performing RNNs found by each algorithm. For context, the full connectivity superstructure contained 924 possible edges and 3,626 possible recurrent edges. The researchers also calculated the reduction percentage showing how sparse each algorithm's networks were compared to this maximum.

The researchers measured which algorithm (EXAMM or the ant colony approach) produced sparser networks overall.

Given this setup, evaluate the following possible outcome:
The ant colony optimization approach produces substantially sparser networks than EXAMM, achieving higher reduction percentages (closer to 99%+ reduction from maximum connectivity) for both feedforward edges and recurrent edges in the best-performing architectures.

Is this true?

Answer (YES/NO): NO